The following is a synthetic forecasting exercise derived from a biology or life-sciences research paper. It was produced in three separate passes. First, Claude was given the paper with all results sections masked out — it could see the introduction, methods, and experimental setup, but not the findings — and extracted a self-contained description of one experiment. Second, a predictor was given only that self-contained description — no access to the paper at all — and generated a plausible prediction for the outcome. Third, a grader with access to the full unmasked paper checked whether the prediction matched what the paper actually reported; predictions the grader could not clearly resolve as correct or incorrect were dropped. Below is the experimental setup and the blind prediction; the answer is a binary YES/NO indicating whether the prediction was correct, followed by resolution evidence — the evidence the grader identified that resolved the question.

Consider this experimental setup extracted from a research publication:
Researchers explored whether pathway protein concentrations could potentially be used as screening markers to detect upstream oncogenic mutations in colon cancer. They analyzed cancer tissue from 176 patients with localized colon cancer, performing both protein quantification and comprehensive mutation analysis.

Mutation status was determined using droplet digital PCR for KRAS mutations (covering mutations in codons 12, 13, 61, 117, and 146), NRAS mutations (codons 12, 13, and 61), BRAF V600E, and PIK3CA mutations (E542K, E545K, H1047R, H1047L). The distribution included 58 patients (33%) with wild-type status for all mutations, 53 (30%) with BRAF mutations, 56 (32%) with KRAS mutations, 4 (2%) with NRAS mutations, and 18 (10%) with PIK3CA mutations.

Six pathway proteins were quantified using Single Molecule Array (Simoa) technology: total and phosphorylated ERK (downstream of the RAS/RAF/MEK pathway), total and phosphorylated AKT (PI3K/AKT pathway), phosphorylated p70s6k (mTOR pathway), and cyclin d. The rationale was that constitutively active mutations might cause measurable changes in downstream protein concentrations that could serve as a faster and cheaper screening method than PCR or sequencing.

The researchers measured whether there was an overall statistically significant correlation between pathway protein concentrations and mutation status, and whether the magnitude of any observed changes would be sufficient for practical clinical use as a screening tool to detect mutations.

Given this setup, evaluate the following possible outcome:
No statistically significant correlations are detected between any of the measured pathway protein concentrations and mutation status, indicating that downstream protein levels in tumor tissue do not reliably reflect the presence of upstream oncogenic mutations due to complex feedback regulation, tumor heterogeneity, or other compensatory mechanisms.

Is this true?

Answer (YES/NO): NO